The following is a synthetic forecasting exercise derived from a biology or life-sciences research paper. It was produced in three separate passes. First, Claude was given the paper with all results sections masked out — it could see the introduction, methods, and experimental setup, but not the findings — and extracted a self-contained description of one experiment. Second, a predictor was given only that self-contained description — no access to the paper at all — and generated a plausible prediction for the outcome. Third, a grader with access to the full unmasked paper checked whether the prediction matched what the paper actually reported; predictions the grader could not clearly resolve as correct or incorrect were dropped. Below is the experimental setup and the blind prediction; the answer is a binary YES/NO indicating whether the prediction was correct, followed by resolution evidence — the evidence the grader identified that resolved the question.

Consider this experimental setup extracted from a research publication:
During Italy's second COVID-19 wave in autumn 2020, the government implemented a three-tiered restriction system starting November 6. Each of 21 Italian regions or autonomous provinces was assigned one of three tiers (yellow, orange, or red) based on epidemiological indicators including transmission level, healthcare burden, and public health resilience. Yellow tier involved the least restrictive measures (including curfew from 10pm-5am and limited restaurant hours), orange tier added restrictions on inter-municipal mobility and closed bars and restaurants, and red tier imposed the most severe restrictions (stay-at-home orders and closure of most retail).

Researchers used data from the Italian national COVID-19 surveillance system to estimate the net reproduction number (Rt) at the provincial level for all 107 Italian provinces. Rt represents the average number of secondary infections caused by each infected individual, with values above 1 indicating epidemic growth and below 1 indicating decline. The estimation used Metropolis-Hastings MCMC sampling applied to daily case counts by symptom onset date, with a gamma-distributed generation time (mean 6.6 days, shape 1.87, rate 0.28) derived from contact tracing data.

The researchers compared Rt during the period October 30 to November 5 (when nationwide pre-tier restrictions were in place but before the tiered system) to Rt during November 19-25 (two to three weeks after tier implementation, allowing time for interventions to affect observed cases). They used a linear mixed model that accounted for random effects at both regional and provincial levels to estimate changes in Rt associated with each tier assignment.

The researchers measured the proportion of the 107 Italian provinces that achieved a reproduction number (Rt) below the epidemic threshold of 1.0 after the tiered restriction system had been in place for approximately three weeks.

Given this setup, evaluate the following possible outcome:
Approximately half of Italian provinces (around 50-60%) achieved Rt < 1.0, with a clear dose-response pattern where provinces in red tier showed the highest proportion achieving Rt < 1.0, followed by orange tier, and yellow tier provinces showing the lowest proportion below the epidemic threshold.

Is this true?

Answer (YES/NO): NO